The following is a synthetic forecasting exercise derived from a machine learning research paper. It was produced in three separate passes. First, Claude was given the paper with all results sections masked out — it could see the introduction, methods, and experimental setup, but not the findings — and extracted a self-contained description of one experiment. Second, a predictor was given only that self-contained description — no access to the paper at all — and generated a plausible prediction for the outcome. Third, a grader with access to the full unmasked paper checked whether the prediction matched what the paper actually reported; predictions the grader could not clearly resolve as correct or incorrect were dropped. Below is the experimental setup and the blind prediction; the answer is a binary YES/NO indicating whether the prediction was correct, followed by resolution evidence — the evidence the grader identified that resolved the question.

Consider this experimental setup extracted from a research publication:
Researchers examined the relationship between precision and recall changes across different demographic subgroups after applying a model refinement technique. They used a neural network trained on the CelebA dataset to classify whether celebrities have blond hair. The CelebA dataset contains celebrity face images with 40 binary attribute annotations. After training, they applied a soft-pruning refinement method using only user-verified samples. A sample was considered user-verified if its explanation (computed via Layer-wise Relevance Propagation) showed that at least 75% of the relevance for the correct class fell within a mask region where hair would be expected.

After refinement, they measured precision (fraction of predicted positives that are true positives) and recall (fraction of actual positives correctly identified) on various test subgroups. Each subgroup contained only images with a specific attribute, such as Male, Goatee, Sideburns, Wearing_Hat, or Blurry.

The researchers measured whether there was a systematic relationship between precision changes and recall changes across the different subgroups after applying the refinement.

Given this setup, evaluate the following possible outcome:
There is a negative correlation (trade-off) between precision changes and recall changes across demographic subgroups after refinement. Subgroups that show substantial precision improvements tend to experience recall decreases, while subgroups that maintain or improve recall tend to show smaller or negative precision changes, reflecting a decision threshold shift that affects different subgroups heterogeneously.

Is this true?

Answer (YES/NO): YES